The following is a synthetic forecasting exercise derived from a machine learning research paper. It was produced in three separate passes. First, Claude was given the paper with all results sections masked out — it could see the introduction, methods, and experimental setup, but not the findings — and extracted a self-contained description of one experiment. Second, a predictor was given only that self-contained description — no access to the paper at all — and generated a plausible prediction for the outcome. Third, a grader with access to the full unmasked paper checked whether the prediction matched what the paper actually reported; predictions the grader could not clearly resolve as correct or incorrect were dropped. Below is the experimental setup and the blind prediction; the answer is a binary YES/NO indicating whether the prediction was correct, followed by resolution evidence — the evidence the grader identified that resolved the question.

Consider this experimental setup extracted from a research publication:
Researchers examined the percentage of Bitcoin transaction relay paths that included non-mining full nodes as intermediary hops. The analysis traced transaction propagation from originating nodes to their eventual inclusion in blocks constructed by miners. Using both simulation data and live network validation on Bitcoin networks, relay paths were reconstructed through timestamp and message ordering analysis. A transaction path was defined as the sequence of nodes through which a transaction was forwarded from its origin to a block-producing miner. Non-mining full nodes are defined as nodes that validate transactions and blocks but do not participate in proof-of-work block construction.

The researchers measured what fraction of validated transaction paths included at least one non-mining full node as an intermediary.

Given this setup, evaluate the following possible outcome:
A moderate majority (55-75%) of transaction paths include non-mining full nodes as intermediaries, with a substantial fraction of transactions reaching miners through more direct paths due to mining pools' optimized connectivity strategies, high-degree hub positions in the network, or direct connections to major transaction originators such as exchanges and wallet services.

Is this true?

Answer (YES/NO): NO